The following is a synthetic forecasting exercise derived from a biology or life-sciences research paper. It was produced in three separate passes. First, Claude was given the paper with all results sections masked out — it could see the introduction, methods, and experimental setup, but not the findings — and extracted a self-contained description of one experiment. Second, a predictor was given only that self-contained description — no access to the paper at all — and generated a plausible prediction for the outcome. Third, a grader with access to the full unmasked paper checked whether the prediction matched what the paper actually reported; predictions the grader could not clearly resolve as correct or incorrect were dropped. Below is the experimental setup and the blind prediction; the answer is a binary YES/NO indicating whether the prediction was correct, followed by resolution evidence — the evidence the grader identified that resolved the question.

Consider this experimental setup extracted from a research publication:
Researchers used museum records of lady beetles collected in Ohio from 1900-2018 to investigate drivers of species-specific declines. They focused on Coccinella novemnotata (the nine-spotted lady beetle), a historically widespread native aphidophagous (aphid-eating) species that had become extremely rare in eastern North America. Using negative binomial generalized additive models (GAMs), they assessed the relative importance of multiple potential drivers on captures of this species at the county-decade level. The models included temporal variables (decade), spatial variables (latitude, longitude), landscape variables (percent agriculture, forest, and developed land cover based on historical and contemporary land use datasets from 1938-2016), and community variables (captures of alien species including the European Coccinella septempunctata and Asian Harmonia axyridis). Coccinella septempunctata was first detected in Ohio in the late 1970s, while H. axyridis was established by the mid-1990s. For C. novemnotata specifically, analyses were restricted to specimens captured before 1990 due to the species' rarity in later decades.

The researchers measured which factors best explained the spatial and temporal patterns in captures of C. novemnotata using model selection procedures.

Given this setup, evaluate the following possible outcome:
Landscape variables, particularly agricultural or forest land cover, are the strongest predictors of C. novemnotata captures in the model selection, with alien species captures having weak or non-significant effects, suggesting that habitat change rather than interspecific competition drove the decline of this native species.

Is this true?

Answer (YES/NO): YES